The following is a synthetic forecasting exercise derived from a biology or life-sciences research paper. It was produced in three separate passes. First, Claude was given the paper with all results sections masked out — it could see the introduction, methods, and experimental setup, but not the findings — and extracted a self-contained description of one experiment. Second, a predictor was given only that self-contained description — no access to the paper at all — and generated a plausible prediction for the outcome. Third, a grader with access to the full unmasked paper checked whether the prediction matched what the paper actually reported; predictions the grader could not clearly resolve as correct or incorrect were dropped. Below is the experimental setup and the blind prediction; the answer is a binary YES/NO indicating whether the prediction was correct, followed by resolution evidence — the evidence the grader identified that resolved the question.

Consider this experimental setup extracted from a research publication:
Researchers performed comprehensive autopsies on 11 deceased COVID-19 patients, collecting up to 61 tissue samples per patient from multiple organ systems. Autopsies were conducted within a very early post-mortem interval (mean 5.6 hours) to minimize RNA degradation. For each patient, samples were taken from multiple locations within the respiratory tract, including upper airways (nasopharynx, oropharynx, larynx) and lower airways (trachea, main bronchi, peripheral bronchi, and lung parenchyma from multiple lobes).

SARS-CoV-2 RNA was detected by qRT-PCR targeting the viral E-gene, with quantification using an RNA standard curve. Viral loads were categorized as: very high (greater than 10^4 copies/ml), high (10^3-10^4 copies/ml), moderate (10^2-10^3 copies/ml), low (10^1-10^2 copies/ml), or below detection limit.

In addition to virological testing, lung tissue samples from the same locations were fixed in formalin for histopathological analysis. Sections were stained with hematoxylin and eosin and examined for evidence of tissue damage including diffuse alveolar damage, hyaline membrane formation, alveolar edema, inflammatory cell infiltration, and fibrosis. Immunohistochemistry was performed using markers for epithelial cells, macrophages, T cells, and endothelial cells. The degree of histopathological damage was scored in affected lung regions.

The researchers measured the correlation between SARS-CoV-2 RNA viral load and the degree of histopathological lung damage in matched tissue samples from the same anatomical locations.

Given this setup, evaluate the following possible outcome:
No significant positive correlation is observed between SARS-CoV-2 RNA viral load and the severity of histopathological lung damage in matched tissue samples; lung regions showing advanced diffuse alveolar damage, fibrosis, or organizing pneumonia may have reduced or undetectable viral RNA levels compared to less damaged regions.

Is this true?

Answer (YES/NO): NO